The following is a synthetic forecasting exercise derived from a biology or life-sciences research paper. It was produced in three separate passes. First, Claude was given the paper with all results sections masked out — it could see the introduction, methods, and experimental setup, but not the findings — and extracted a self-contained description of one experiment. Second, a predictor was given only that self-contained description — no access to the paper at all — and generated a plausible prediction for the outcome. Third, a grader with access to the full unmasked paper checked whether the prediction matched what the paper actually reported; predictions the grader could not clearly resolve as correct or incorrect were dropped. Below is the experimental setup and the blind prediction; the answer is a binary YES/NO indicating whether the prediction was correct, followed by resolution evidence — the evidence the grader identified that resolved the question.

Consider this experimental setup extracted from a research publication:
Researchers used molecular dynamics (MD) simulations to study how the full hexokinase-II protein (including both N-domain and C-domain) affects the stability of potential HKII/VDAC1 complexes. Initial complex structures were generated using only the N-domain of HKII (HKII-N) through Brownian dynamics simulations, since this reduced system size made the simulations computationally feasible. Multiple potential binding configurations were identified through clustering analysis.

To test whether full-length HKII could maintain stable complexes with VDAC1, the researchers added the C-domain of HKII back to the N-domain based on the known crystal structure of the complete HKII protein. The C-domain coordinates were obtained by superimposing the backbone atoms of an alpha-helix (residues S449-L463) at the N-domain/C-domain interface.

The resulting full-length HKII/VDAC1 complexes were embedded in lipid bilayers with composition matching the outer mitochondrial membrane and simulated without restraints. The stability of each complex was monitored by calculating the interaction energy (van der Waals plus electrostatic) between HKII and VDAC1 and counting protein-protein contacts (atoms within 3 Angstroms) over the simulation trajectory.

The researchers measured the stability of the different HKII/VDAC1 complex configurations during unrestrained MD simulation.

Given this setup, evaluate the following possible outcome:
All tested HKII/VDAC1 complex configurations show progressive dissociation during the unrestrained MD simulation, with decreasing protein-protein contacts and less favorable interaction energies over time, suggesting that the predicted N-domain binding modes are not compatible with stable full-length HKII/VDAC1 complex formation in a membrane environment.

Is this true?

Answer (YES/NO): NO